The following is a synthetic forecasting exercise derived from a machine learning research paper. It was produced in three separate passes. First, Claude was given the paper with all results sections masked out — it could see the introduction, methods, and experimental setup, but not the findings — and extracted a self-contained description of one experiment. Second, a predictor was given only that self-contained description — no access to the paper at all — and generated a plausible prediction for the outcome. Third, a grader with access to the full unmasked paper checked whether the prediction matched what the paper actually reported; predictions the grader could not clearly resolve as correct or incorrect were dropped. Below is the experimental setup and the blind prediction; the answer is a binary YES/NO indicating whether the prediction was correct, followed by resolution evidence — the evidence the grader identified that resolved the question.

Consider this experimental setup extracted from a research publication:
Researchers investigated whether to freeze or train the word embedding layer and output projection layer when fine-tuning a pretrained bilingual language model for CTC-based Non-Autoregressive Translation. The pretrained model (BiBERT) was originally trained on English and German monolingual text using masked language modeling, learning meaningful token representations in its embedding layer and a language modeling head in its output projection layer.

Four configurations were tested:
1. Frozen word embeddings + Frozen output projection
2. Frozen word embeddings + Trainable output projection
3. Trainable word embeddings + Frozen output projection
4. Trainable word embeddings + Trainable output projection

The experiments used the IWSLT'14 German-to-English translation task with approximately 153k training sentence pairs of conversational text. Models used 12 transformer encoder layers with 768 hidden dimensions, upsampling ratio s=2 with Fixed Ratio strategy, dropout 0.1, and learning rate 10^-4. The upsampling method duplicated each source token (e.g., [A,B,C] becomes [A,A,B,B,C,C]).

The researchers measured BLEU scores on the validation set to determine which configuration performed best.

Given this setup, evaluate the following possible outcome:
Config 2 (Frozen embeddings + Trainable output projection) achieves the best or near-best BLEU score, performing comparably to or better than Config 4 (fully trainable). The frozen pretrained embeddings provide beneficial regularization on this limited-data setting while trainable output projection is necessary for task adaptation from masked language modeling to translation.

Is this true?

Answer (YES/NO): YES